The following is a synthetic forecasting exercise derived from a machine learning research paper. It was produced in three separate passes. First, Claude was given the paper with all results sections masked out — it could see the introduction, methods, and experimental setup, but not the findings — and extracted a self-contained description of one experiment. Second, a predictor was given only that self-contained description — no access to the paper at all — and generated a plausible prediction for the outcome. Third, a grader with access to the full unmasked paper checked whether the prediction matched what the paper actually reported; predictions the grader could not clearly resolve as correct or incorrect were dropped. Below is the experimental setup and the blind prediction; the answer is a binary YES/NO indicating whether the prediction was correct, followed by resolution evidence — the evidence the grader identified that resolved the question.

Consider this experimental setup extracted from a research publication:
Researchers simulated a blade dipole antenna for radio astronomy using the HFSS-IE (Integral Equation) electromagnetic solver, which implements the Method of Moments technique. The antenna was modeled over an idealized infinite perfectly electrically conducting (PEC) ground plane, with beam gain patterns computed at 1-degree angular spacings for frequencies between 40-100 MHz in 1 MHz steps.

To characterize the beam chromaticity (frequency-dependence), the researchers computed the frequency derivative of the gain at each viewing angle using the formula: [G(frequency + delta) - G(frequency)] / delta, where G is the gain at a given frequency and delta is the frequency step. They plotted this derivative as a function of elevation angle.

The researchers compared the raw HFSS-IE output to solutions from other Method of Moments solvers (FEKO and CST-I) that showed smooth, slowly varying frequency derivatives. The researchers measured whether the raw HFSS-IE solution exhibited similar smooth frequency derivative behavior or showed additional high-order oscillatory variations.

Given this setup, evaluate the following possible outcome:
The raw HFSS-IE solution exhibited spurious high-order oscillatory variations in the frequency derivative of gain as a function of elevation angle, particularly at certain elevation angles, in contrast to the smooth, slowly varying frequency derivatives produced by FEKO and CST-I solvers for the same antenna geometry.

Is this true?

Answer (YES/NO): YES